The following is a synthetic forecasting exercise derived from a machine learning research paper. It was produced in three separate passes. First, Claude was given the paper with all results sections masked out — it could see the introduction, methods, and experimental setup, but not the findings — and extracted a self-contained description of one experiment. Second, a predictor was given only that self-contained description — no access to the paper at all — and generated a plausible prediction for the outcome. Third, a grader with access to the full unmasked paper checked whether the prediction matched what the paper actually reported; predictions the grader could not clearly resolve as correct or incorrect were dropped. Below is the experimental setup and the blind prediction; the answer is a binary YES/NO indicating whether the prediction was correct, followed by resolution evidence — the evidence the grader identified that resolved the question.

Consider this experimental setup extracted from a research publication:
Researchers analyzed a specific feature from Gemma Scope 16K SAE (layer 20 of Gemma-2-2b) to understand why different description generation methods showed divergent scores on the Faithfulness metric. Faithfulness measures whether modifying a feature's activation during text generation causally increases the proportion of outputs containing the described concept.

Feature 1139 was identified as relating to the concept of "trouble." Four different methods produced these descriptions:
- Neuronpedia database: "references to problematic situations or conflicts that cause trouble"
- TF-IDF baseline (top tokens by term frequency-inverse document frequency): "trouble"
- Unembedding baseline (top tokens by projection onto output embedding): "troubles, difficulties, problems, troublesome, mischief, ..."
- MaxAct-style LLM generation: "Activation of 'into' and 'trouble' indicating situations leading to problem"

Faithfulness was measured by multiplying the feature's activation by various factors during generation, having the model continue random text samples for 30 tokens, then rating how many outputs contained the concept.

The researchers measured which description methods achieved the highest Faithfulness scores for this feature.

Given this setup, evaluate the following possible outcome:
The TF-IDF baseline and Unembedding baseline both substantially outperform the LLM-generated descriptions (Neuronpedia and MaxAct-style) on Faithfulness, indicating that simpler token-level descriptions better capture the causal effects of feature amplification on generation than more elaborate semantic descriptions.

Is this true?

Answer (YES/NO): YES